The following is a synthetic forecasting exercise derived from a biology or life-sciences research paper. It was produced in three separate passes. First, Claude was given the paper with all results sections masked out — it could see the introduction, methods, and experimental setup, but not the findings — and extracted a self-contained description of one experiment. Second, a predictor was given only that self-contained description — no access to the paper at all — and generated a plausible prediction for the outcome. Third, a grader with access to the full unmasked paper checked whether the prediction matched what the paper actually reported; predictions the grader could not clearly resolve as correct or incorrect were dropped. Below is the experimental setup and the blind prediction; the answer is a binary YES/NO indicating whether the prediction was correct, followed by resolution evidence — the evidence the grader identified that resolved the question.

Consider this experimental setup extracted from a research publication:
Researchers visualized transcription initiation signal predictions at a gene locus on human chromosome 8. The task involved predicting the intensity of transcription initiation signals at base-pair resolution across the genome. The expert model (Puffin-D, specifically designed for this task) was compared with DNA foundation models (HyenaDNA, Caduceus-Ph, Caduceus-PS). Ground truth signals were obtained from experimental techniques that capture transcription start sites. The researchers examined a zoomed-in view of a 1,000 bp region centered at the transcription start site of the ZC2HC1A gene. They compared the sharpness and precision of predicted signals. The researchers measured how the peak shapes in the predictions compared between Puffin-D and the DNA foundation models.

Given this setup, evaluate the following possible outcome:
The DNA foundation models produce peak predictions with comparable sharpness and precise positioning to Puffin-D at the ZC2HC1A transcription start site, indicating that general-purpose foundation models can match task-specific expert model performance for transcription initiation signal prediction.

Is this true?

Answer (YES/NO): NO